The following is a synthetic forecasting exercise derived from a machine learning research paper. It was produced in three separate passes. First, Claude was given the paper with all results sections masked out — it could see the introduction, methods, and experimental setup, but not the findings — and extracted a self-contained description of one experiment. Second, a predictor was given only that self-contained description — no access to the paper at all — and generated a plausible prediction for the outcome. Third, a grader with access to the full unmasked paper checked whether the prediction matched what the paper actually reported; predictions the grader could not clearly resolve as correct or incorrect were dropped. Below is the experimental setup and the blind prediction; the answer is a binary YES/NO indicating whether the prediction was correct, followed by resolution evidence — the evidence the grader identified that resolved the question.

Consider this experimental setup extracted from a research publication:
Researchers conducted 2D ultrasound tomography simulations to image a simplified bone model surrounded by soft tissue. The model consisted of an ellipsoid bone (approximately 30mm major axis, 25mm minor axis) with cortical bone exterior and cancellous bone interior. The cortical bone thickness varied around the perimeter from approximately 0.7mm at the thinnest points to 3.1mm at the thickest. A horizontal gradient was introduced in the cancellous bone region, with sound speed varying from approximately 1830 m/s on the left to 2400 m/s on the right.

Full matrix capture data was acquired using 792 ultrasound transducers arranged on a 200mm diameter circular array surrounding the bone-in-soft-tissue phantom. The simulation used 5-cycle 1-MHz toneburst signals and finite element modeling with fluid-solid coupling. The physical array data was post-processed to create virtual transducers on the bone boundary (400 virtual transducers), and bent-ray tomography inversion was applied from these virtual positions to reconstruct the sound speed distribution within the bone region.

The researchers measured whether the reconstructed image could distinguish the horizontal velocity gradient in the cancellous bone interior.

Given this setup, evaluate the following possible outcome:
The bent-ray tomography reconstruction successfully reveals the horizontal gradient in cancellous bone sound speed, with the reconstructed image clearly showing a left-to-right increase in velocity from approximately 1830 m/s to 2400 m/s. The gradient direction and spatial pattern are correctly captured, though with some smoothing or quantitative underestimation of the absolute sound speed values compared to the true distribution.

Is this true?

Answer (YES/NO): NO